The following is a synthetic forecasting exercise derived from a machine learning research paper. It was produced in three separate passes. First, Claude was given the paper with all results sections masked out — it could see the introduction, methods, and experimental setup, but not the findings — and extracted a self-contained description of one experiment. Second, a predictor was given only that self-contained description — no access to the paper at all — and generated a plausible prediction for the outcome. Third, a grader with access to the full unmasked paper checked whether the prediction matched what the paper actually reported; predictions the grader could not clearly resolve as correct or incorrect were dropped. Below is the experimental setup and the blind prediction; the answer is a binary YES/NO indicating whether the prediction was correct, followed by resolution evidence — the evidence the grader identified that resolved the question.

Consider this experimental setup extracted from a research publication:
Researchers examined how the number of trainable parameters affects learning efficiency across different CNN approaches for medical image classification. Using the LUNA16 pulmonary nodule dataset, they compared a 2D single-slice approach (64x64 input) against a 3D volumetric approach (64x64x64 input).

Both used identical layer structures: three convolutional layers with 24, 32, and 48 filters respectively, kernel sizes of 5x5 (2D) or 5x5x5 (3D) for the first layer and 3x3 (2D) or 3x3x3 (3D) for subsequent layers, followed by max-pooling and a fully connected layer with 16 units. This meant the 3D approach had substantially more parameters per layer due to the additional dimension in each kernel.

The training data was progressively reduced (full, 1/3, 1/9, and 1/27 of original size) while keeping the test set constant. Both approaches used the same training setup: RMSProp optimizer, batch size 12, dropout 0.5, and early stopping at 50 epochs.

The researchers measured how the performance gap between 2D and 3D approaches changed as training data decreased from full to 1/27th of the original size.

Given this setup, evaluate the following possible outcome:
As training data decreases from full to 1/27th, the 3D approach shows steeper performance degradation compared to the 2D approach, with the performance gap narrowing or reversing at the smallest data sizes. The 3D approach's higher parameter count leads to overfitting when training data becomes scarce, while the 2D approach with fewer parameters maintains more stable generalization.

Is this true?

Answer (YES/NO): YES